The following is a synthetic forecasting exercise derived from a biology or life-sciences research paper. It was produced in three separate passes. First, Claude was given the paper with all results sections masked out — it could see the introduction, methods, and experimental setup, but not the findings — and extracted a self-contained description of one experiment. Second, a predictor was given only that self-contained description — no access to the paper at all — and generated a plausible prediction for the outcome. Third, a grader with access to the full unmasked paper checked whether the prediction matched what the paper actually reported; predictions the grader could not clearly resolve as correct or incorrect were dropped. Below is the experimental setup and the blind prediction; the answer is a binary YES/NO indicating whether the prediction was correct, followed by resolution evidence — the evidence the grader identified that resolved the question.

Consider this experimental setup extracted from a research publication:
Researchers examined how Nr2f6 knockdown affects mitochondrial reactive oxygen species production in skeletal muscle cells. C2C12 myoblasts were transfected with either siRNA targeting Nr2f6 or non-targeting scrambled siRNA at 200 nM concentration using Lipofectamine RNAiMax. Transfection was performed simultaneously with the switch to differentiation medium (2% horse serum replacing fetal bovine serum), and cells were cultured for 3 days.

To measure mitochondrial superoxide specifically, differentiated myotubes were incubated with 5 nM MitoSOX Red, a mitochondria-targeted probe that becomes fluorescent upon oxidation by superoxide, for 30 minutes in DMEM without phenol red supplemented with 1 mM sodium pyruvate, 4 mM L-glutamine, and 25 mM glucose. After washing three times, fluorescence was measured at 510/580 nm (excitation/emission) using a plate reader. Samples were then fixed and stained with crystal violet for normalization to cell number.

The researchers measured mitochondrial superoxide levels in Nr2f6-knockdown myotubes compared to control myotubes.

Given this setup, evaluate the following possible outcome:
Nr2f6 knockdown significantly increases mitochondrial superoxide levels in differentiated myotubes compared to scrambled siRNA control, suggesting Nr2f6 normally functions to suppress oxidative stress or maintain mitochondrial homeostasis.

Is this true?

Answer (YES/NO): NO